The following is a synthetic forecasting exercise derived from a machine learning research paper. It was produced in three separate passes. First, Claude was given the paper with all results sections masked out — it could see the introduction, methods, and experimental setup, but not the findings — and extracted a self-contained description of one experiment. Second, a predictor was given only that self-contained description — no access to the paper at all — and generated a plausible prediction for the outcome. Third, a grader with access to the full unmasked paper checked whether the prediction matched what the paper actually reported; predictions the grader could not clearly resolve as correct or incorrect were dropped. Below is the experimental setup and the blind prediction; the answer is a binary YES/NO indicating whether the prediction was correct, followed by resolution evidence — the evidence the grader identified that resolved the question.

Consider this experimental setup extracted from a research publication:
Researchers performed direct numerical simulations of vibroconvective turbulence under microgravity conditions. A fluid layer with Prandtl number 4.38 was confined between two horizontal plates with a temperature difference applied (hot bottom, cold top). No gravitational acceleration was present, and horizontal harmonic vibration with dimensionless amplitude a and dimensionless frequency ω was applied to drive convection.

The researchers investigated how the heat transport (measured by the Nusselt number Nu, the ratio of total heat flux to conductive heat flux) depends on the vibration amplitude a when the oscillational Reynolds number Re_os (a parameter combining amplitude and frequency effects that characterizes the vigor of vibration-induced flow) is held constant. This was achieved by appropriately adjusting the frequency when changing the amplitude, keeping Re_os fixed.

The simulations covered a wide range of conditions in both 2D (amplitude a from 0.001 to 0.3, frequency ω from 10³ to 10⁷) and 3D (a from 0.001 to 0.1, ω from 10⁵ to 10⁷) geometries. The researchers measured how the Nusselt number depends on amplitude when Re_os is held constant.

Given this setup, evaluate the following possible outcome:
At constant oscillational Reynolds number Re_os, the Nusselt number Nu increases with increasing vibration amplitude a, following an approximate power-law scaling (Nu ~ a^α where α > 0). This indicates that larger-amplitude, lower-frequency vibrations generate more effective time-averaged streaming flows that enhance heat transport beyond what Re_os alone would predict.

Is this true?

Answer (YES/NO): NO